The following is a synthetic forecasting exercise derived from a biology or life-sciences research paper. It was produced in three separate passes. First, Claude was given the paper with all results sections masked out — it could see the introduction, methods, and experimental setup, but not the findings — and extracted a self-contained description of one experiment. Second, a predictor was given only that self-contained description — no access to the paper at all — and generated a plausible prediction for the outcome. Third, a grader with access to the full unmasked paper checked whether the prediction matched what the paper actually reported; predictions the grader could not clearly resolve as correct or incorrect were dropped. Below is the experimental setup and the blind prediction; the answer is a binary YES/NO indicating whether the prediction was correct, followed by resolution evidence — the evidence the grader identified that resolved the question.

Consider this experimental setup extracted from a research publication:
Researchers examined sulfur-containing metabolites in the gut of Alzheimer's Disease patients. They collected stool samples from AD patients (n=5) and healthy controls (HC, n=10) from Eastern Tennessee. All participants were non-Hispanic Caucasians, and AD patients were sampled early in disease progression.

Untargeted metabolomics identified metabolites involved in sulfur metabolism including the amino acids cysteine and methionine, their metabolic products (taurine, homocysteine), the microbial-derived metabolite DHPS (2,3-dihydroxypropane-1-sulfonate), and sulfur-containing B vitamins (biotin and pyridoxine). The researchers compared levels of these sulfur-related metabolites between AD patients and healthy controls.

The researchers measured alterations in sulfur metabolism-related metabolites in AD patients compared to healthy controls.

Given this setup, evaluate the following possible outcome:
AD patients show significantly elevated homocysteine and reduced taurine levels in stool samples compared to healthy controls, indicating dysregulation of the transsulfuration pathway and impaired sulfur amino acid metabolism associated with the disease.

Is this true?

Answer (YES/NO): NO